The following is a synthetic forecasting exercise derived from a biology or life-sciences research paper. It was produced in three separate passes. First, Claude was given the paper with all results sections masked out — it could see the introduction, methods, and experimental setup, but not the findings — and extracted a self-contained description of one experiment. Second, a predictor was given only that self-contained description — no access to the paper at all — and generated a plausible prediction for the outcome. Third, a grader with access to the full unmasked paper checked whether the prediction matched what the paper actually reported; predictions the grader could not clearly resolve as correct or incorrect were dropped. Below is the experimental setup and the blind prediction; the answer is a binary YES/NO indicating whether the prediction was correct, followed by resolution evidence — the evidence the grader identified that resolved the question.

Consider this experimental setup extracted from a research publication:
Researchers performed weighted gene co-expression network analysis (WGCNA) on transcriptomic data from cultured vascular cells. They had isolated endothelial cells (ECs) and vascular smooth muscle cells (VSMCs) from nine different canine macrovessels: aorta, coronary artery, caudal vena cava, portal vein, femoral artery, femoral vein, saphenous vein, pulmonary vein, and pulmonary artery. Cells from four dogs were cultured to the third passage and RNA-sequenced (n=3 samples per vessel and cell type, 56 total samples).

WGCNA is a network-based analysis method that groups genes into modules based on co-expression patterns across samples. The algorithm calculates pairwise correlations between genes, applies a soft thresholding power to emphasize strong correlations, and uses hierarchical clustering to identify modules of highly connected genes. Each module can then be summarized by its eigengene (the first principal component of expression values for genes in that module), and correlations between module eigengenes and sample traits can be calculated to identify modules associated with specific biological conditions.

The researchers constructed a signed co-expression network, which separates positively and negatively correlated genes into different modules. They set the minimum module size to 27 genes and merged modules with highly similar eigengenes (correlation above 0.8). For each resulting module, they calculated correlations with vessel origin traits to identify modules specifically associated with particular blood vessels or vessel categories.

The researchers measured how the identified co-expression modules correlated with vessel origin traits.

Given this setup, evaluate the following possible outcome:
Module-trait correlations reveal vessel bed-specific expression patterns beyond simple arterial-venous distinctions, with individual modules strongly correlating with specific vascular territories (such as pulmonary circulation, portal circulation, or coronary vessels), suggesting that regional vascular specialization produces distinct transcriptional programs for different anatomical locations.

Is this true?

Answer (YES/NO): YES